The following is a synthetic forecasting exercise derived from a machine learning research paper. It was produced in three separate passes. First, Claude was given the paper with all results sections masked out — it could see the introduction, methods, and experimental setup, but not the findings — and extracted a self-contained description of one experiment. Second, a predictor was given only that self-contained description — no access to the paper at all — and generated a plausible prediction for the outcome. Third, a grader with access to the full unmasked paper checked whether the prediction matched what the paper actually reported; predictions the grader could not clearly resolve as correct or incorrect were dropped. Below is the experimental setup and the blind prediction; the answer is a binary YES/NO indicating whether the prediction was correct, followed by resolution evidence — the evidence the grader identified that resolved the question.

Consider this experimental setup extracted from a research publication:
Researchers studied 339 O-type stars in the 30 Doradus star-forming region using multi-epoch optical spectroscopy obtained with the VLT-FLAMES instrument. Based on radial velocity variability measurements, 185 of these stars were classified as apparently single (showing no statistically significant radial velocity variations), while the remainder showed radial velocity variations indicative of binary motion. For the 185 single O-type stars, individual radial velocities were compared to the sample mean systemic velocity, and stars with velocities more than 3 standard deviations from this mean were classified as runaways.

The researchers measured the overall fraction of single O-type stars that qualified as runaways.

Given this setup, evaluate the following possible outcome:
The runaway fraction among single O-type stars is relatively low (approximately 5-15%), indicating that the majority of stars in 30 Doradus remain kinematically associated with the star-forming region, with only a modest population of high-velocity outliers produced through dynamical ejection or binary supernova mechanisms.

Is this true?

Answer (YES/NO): YES